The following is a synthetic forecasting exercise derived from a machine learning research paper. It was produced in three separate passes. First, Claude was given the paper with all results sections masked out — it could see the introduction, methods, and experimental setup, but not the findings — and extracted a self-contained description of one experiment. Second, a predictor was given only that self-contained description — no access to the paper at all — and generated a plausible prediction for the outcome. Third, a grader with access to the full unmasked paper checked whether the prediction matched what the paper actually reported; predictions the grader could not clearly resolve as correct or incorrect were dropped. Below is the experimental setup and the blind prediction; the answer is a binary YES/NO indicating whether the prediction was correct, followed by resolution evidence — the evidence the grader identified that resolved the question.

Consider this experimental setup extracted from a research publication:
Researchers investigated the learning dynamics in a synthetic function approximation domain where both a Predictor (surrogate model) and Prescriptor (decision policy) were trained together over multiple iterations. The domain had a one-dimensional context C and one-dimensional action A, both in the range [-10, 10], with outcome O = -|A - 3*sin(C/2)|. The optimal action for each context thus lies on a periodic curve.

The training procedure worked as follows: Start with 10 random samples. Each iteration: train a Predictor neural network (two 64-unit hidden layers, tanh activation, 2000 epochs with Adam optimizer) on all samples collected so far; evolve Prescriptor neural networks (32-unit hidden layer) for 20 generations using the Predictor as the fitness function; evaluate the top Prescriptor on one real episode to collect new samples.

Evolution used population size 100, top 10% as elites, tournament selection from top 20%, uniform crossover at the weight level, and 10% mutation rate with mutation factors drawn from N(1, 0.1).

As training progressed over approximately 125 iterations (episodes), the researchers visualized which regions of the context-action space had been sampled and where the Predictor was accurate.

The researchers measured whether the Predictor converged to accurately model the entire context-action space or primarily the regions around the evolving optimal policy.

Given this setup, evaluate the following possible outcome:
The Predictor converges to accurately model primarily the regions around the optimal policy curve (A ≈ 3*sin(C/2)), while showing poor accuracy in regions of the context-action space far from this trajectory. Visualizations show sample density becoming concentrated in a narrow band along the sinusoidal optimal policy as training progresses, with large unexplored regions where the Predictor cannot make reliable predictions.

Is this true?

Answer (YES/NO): YES